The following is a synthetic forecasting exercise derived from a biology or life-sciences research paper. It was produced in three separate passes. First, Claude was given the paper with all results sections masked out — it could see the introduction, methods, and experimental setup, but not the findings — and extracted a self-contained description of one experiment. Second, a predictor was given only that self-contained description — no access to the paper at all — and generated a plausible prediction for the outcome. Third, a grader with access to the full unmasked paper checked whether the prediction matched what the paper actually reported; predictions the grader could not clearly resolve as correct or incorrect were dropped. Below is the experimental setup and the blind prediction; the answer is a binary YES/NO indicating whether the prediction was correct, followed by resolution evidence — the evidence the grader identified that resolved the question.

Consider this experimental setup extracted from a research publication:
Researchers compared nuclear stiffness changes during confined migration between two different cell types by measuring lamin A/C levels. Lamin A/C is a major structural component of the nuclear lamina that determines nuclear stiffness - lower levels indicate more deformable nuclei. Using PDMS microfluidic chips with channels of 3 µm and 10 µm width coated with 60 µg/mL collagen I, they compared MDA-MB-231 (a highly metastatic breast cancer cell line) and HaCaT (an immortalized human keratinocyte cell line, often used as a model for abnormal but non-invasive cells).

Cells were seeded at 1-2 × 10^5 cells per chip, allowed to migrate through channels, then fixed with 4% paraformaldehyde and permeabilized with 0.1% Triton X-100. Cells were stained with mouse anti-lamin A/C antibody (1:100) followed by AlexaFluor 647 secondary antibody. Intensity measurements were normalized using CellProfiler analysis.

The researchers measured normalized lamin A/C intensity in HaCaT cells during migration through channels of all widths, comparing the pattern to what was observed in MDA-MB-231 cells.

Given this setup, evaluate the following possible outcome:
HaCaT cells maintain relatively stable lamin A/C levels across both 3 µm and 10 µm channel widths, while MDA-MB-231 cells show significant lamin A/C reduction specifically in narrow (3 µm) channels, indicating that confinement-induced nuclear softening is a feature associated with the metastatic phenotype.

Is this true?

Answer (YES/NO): NO